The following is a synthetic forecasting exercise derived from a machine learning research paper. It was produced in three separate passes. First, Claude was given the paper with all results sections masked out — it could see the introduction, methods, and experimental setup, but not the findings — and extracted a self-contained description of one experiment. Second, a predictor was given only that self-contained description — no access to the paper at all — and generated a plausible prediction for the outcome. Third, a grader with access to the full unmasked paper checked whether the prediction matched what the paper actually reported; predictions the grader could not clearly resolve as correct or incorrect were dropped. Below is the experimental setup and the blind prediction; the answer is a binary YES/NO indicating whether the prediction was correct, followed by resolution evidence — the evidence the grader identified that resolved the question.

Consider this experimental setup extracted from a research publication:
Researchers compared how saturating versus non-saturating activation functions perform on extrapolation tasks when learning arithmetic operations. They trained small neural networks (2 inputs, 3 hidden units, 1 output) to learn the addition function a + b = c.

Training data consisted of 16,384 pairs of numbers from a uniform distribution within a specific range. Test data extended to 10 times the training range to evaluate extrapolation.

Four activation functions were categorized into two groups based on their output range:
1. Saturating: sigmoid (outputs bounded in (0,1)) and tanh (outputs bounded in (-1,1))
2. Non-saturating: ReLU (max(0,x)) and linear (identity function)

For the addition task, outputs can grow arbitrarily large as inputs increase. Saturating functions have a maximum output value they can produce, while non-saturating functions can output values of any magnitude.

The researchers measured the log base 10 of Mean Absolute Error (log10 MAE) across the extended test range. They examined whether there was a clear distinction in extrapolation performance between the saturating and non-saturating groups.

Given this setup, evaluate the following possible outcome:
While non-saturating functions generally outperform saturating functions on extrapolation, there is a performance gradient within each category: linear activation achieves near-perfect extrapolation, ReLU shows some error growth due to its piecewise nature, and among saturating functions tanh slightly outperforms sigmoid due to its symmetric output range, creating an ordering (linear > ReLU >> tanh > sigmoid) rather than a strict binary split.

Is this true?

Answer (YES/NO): NO